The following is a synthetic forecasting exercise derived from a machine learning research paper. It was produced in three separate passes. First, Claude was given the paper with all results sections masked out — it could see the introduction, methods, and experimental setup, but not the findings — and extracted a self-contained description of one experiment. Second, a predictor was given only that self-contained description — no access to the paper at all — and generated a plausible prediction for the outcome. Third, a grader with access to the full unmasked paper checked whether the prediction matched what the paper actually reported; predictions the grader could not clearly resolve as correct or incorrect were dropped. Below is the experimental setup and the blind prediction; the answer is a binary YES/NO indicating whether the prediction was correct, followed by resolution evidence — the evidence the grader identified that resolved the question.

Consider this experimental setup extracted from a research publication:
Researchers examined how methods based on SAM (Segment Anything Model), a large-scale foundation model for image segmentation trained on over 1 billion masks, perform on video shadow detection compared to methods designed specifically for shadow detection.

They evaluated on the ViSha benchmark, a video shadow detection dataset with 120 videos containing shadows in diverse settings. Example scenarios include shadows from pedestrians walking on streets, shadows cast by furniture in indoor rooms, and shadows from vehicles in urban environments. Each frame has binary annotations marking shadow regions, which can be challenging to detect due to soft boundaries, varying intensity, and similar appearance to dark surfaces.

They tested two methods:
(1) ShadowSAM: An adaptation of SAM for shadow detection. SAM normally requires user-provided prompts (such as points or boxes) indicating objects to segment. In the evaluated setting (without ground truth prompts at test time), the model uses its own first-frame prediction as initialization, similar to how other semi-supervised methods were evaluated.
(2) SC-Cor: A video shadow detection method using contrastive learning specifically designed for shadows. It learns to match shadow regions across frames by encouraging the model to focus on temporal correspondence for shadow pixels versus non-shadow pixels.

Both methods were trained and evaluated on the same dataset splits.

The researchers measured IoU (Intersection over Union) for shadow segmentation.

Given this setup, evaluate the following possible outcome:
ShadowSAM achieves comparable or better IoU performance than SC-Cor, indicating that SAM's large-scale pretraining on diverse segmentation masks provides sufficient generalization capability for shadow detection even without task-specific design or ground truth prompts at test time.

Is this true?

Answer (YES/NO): NO